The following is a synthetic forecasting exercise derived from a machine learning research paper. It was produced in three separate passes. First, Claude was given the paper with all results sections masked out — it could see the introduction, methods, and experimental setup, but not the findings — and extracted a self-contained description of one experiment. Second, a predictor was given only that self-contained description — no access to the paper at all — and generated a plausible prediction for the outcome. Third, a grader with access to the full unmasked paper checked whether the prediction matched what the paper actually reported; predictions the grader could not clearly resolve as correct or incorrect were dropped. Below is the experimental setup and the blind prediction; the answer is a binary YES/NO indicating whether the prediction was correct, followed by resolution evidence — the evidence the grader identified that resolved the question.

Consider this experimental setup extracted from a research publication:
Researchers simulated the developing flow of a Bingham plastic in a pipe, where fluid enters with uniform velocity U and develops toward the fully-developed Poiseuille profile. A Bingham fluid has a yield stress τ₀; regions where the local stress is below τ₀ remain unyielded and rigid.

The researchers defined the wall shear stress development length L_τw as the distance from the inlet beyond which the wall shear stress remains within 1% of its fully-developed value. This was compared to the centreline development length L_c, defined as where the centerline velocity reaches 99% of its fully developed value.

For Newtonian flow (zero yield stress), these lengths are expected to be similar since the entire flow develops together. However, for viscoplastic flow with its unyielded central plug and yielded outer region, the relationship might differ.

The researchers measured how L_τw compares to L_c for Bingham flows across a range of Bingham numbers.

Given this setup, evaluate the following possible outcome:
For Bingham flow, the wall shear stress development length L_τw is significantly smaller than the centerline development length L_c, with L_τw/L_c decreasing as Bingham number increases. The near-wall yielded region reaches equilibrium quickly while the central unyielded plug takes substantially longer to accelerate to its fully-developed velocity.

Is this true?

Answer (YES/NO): NO